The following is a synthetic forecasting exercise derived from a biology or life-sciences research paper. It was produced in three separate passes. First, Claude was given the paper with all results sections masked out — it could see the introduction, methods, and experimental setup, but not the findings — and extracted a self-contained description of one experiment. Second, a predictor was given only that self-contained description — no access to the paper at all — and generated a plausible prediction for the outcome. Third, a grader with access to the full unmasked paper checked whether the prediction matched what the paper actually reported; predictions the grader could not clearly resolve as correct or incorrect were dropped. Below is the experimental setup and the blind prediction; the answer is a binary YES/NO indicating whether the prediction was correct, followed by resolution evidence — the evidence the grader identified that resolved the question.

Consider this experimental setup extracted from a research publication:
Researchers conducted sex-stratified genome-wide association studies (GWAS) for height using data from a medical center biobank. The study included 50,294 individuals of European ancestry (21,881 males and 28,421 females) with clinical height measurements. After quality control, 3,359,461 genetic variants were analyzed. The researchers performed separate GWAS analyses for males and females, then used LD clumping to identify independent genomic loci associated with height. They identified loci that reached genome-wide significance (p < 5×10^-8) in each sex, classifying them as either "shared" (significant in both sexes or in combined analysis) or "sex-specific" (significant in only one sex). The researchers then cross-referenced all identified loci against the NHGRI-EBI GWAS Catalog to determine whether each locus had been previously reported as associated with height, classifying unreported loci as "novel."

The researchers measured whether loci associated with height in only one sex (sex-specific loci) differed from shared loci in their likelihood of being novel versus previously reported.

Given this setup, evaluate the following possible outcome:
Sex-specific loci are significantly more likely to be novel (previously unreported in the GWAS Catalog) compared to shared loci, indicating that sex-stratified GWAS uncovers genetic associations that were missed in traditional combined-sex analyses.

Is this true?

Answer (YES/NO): YES